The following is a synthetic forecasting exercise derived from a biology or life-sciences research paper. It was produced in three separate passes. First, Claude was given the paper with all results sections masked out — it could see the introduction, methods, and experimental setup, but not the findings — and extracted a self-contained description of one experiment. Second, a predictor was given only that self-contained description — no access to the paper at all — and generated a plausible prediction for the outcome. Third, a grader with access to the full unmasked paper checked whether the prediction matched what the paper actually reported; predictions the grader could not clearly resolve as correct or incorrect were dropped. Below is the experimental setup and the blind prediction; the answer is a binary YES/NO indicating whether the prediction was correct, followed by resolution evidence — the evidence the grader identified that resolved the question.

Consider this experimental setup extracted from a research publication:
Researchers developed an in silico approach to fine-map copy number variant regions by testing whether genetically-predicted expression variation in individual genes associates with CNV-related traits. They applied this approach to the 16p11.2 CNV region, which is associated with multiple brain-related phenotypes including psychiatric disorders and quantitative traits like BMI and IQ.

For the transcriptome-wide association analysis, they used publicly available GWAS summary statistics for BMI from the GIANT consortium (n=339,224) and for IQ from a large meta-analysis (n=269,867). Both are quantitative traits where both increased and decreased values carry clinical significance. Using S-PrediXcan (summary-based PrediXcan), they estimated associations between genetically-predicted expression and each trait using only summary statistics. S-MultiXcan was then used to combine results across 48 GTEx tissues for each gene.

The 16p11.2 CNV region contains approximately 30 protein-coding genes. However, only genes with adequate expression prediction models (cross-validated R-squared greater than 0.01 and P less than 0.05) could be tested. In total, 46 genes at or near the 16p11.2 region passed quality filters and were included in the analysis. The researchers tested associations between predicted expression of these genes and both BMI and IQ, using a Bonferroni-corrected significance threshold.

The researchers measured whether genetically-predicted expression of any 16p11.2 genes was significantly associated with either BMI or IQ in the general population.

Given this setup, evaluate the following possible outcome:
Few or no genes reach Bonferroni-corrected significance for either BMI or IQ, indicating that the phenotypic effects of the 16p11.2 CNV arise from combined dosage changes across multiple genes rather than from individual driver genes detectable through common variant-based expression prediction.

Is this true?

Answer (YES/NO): NO